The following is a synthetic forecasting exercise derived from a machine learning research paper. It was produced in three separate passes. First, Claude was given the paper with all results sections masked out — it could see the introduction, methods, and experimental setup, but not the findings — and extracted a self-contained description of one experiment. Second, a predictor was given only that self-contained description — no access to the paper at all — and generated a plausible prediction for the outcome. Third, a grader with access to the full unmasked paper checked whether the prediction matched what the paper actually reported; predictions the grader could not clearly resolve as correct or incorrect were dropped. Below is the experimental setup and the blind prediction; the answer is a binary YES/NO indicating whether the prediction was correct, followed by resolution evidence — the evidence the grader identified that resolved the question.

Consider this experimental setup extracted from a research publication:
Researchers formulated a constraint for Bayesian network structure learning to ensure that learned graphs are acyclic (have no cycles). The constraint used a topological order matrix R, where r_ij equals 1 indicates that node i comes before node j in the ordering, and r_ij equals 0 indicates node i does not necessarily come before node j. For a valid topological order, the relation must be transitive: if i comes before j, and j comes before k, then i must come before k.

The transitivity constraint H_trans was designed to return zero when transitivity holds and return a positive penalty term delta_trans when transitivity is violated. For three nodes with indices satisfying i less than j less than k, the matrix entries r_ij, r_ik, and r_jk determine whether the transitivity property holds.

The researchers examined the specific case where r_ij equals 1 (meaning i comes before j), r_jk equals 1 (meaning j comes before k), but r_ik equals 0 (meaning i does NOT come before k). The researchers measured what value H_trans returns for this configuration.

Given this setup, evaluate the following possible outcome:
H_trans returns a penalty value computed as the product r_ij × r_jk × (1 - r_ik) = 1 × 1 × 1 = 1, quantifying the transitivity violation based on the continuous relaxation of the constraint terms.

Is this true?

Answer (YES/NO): NO